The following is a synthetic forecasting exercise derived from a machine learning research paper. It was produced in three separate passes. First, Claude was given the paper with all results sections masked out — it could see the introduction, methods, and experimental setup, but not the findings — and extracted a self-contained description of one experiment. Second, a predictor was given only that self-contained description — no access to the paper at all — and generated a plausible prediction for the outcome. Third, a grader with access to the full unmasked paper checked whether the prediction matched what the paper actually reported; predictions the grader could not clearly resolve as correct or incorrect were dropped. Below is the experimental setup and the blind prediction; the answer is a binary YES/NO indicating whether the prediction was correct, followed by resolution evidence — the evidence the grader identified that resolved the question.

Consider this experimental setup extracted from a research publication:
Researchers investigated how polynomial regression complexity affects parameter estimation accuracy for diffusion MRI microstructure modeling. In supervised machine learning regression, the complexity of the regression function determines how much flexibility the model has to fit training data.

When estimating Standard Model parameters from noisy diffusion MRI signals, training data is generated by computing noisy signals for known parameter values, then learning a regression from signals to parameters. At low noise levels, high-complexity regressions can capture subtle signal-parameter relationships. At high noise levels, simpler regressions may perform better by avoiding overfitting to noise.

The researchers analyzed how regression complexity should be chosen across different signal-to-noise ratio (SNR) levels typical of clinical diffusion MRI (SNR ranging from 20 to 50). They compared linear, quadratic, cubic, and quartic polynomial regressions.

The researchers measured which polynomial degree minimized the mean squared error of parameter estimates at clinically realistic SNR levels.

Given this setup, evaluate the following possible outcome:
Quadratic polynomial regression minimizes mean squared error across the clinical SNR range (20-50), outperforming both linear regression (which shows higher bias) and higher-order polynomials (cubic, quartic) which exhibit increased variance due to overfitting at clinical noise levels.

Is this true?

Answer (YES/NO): NO